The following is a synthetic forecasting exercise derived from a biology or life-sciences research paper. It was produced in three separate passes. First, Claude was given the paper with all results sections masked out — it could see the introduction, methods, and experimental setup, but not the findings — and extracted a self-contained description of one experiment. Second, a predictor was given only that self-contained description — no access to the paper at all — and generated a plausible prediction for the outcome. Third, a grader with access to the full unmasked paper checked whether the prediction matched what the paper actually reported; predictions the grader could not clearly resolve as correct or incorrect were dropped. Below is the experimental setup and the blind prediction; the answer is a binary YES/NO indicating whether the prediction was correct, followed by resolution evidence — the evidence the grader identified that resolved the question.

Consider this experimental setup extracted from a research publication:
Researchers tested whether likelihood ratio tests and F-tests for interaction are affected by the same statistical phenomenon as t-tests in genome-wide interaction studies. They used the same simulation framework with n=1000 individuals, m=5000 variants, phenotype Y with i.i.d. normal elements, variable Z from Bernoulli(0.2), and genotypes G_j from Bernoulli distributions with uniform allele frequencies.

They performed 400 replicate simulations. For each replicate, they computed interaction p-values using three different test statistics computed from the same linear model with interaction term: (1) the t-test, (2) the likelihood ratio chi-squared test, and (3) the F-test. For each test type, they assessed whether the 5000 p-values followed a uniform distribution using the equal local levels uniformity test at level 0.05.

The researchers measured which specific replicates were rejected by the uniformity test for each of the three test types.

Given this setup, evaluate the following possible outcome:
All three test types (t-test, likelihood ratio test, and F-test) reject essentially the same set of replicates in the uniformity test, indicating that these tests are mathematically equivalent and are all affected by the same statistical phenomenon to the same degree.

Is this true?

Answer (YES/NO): YES